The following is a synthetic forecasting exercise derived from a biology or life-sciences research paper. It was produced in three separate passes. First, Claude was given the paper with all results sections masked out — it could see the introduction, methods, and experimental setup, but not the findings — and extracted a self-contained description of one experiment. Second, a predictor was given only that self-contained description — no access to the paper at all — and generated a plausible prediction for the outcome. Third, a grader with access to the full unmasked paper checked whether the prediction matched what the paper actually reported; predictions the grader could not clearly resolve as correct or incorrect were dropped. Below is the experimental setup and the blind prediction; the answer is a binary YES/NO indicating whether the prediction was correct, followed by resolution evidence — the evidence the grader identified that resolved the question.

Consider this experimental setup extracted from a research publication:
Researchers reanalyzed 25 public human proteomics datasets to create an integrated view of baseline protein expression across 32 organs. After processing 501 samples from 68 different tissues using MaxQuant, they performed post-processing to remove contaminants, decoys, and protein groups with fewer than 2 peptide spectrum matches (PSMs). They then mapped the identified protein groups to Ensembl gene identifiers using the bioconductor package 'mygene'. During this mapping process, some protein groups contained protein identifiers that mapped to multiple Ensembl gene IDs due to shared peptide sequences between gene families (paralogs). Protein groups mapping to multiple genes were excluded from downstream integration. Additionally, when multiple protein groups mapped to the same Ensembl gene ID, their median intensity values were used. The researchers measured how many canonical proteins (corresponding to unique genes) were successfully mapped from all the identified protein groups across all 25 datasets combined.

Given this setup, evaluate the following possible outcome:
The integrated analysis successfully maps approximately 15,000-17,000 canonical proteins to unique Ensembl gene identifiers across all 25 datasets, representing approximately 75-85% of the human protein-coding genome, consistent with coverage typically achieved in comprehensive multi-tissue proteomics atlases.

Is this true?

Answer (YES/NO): NO